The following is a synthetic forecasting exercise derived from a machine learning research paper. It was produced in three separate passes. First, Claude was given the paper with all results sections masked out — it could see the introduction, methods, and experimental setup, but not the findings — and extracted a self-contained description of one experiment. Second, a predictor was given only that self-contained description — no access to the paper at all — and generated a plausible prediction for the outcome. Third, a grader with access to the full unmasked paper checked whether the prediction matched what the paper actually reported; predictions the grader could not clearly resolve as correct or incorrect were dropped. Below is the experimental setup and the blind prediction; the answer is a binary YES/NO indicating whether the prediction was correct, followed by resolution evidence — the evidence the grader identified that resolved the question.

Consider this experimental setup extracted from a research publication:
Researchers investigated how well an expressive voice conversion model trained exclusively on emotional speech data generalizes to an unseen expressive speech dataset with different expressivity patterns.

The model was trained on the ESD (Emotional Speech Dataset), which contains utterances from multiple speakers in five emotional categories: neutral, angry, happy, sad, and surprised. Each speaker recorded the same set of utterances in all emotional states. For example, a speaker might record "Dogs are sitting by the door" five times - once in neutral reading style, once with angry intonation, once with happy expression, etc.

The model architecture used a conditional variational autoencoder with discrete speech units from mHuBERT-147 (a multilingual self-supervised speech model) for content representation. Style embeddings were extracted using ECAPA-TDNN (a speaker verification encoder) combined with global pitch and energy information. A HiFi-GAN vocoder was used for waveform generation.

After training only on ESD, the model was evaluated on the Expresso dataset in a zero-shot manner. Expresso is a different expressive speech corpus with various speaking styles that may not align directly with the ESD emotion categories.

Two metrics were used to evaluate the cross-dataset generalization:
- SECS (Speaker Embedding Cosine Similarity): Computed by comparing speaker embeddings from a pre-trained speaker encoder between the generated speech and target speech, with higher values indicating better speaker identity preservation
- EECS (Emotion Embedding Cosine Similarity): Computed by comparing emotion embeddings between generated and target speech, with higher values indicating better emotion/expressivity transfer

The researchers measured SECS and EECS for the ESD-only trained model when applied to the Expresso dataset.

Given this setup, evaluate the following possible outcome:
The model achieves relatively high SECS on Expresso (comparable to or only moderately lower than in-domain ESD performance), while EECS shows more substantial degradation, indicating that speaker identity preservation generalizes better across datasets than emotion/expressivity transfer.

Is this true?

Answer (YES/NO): NO